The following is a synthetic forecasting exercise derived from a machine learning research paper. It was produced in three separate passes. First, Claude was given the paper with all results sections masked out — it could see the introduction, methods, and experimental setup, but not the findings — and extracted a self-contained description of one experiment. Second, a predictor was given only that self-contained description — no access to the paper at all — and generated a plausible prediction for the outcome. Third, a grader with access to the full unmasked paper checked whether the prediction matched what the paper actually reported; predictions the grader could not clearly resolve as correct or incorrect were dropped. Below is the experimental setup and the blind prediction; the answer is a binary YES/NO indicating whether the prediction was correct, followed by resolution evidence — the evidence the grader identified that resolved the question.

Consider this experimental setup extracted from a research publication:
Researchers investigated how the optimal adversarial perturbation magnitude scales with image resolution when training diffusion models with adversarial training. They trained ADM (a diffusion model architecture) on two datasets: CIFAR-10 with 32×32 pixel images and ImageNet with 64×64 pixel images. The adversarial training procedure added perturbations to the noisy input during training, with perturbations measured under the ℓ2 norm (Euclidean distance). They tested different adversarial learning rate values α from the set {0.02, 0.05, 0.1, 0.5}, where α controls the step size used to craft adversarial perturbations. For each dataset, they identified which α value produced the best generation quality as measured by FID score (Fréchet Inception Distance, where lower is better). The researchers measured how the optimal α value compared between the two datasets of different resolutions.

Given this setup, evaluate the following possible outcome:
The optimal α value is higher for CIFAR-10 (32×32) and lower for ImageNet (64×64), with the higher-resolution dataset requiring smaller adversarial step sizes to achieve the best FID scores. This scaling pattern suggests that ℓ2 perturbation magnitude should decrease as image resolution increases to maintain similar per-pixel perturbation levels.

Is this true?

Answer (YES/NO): NO